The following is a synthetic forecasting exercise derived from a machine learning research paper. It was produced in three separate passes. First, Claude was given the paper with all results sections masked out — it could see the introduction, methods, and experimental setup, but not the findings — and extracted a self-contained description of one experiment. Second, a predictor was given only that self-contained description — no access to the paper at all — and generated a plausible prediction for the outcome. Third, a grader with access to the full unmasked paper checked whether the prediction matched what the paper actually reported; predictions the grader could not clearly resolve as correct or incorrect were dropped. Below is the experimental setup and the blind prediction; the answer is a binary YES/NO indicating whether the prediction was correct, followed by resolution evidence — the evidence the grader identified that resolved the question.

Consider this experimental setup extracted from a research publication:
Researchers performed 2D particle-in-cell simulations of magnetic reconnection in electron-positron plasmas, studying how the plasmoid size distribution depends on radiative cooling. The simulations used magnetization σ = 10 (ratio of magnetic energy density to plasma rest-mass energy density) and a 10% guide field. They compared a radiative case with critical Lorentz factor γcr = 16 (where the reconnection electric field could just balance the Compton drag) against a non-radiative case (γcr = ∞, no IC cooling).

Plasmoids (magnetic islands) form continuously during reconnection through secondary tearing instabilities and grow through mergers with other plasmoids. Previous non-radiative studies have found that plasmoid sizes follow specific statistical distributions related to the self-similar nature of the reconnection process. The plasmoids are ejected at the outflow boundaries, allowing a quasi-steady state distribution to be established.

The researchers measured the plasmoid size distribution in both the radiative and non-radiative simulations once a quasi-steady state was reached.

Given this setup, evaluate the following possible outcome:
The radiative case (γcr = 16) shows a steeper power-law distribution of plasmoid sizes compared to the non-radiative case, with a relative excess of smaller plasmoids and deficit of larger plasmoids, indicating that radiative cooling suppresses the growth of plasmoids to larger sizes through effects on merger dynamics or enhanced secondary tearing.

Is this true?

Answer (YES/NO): NO